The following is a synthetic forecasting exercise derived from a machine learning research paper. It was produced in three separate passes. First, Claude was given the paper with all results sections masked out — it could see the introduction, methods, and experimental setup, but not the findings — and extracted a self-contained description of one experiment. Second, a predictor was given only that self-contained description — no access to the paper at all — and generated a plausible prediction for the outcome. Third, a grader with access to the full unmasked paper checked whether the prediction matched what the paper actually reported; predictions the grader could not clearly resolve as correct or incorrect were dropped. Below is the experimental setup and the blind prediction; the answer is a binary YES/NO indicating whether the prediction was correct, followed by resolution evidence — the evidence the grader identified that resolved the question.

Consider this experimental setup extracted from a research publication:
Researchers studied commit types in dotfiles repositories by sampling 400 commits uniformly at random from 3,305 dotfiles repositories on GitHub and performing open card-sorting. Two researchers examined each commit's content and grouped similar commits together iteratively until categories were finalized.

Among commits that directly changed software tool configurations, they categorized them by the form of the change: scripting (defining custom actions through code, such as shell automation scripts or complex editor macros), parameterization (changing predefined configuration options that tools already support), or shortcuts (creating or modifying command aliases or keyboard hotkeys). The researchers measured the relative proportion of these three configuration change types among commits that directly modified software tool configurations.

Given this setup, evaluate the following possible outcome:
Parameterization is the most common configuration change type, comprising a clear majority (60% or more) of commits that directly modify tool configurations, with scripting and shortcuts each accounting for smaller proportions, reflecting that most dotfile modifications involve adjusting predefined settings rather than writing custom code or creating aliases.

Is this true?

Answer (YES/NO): NO